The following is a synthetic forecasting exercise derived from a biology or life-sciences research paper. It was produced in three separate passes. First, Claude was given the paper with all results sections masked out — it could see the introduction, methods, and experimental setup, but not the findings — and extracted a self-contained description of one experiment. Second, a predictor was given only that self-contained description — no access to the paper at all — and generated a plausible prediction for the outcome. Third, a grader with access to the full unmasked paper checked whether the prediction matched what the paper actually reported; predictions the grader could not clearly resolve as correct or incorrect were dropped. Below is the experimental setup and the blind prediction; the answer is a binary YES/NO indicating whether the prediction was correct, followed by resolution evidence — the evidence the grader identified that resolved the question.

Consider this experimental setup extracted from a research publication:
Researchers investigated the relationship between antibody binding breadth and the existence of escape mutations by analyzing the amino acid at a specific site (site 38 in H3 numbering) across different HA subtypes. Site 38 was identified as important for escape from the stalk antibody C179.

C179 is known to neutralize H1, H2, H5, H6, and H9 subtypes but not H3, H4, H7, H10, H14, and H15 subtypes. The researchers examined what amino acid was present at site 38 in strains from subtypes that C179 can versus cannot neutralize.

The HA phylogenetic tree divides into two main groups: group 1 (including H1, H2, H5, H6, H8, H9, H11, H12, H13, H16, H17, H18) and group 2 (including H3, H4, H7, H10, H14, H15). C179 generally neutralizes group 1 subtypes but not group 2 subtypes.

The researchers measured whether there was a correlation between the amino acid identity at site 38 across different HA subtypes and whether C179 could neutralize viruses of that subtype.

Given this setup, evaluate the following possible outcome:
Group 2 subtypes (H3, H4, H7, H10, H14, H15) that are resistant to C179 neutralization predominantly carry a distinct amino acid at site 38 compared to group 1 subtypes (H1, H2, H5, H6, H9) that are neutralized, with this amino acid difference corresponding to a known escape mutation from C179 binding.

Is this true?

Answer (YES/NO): NO